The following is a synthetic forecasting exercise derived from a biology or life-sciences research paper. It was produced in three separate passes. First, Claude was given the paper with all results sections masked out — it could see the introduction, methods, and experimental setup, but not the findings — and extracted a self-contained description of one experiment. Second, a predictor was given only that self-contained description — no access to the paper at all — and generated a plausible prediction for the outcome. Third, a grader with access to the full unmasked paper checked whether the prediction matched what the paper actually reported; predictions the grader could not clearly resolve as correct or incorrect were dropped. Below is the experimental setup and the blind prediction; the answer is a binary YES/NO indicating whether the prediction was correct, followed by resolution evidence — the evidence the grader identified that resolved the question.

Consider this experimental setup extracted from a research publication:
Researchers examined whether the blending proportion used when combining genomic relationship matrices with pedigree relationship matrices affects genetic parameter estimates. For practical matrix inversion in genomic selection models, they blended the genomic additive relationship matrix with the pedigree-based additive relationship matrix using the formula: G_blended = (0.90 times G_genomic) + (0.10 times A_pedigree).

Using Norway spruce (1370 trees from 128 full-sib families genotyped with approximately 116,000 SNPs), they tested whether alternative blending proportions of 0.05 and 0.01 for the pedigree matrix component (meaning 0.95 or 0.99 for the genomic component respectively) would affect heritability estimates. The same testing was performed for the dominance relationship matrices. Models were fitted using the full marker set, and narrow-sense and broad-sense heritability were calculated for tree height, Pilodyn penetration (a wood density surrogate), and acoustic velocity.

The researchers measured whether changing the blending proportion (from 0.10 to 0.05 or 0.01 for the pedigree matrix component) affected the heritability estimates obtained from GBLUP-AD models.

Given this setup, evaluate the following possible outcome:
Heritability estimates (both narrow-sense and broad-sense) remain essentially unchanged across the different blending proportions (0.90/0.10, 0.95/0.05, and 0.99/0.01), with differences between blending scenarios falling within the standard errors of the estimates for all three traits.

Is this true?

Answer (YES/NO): YES